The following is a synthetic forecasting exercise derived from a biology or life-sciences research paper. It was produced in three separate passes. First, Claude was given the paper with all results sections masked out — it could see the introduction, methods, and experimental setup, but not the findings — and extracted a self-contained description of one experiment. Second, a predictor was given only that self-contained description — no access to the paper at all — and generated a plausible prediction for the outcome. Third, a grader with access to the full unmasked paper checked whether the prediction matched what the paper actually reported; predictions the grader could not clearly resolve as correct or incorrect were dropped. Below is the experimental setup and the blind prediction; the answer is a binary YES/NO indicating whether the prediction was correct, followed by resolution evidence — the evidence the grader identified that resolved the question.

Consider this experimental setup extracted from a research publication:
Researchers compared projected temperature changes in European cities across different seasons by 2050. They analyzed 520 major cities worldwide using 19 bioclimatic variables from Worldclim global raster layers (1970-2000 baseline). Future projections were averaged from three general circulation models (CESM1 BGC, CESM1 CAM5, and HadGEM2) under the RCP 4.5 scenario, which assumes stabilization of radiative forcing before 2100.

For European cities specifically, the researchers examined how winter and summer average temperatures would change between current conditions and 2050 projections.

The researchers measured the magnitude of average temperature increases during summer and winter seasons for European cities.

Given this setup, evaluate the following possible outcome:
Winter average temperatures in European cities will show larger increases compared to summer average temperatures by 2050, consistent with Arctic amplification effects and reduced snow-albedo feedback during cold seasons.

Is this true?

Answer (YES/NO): YES